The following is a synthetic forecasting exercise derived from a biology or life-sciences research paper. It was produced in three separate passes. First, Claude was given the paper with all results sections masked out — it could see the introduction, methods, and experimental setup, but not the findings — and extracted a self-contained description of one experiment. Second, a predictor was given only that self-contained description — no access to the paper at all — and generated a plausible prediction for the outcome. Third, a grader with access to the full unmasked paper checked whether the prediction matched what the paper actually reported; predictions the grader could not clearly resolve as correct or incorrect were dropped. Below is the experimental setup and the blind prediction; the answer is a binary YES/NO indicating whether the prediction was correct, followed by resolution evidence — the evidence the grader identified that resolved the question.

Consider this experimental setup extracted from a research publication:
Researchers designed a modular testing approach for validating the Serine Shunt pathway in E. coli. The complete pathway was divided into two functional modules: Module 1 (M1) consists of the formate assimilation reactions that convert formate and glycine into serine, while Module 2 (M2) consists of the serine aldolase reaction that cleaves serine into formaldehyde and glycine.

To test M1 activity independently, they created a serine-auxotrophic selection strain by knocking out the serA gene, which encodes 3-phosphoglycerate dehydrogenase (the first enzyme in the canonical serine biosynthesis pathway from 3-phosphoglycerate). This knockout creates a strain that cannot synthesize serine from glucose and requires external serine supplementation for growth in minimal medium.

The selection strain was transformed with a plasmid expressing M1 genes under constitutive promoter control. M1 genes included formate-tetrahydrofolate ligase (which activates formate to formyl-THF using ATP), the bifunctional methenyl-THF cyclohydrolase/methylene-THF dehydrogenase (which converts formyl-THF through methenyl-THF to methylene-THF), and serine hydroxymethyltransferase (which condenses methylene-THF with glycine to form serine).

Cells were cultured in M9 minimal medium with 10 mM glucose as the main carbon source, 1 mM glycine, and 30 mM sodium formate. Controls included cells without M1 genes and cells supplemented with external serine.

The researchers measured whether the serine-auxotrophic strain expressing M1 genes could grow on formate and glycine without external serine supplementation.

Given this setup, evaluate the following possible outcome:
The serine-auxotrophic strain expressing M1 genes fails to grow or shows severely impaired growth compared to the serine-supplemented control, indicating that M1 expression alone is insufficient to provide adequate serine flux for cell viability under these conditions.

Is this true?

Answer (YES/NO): NO